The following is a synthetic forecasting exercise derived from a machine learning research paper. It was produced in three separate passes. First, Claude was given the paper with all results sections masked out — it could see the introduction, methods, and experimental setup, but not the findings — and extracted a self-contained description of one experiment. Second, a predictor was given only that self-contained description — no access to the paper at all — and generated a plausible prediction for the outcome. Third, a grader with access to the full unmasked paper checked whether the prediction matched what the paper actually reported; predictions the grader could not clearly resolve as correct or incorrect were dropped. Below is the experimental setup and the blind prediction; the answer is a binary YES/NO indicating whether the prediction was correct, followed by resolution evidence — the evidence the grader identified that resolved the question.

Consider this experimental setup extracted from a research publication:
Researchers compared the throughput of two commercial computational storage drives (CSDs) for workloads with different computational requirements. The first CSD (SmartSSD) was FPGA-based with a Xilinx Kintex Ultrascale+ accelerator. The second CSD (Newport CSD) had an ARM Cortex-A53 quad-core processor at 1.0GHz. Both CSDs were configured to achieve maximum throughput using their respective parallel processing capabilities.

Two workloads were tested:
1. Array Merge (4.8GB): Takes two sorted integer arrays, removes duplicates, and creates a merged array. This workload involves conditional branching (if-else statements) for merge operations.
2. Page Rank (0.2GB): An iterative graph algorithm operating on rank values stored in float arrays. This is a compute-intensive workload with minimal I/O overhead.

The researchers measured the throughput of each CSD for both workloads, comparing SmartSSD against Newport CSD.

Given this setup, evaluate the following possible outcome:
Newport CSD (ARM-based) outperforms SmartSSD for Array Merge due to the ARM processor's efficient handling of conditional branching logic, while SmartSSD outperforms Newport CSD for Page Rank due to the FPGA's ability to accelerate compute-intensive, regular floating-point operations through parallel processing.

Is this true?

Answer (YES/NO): NO